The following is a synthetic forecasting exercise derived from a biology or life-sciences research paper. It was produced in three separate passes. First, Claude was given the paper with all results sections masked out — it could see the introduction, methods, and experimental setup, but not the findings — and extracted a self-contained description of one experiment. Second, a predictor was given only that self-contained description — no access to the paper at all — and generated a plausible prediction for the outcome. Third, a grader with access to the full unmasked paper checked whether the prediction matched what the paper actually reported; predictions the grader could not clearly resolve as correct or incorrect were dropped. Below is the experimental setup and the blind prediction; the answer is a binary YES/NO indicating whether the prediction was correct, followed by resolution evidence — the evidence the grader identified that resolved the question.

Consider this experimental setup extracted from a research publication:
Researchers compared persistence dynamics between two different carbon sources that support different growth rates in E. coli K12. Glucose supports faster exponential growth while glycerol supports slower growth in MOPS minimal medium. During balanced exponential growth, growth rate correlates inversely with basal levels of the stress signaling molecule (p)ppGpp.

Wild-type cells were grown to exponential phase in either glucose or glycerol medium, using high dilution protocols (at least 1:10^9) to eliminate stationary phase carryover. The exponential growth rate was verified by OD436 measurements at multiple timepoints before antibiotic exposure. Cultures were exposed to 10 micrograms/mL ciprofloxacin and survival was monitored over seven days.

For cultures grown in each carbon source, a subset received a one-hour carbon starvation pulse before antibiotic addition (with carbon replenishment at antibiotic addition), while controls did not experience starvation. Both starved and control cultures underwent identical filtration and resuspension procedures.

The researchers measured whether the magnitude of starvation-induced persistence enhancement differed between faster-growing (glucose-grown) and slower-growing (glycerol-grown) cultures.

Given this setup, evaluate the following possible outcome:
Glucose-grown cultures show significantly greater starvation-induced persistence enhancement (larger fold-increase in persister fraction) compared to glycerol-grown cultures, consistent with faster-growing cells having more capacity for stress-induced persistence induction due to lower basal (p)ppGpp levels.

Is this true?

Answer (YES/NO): YES